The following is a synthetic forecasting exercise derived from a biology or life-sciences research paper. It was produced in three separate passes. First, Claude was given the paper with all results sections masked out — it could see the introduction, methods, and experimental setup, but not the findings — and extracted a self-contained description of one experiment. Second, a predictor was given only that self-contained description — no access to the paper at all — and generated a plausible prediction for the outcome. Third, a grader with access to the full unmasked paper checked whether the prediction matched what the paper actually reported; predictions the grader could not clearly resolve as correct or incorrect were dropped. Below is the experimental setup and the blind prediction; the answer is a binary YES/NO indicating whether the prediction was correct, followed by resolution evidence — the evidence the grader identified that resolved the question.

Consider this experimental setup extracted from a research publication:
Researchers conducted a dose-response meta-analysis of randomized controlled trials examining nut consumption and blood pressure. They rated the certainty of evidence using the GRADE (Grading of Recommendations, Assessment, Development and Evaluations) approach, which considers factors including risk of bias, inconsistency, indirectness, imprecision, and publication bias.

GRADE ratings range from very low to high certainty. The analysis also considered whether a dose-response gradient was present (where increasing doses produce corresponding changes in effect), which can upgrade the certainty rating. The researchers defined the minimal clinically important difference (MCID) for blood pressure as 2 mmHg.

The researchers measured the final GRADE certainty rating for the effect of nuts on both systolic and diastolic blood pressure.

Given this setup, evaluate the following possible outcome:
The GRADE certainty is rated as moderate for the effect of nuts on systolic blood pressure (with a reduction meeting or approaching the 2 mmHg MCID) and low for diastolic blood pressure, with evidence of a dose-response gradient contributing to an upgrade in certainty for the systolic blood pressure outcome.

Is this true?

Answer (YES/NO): NO